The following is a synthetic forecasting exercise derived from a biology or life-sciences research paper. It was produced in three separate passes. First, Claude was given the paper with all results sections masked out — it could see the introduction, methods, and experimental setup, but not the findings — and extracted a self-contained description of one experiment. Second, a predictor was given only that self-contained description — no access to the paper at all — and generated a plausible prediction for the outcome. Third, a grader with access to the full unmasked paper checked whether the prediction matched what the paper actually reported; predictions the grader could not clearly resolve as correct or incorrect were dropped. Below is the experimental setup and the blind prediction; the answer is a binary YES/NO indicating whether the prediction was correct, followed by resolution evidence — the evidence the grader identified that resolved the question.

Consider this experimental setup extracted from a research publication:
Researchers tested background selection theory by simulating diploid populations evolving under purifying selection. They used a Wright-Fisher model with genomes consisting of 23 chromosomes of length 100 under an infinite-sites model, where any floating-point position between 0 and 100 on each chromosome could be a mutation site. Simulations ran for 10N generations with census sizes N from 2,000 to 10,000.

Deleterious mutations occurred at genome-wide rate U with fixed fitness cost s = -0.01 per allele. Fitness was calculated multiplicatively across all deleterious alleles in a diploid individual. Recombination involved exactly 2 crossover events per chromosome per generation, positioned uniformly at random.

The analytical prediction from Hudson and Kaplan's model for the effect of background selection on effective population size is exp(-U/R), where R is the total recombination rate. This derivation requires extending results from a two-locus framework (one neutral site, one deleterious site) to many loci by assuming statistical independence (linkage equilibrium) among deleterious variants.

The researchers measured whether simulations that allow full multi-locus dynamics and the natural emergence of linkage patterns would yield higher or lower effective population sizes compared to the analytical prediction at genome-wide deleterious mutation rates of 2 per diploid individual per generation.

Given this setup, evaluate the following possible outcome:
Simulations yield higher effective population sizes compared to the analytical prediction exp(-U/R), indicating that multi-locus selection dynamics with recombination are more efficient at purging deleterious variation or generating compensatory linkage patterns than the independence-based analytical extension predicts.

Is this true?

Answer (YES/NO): NO